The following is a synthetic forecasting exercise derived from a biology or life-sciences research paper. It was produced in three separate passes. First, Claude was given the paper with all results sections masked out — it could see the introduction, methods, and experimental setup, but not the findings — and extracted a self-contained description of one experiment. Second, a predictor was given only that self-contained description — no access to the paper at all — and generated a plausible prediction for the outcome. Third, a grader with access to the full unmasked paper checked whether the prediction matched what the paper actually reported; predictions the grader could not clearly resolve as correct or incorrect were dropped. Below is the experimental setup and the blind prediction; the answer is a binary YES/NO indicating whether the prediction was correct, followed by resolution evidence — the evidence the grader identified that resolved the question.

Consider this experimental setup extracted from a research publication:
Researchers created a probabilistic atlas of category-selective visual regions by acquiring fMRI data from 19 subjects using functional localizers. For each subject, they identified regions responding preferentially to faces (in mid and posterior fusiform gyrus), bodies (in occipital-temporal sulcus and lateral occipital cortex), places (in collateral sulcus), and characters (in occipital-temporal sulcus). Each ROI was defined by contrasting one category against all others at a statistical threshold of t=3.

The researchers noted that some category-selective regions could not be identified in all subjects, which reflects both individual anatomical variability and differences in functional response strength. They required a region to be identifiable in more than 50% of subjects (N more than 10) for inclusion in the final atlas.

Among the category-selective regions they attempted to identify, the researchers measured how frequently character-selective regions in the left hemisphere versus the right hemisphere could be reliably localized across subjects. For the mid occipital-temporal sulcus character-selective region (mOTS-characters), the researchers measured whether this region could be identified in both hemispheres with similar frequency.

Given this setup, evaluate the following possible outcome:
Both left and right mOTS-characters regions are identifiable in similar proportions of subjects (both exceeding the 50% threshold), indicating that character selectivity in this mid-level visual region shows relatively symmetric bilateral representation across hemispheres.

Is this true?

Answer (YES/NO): NO